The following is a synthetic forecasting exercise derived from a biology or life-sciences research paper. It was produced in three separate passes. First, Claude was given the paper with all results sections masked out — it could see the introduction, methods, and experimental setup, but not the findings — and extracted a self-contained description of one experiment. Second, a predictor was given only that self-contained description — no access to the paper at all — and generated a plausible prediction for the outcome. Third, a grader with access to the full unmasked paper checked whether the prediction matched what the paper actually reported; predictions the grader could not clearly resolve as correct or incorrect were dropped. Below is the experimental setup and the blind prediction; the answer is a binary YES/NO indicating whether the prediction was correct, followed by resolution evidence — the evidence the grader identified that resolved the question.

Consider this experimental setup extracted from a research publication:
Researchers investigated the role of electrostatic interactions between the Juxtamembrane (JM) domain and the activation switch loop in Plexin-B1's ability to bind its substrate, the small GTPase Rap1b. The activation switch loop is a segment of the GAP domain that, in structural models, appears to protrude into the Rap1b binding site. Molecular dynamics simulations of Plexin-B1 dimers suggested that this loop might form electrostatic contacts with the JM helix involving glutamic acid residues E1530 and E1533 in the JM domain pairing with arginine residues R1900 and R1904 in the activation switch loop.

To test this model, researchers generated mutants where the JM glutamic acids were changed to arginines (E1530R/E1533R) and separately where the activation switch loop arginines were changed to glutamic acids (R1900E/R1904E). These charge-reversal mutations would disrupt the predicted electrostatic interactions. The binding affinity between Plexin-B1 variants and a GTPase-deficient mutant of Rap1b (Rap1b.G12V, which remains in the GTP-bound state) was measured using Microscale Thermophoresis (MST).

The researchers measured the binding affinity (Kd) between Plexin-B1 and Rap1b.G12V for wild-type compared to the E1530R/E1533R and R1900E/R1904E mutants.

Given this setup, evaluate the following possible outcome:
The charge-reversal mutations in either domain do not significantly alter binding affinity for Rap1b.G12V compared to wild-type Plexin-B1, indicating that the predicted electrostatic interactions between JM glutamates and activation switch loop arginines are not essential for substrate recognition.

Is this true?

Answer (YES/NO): NO